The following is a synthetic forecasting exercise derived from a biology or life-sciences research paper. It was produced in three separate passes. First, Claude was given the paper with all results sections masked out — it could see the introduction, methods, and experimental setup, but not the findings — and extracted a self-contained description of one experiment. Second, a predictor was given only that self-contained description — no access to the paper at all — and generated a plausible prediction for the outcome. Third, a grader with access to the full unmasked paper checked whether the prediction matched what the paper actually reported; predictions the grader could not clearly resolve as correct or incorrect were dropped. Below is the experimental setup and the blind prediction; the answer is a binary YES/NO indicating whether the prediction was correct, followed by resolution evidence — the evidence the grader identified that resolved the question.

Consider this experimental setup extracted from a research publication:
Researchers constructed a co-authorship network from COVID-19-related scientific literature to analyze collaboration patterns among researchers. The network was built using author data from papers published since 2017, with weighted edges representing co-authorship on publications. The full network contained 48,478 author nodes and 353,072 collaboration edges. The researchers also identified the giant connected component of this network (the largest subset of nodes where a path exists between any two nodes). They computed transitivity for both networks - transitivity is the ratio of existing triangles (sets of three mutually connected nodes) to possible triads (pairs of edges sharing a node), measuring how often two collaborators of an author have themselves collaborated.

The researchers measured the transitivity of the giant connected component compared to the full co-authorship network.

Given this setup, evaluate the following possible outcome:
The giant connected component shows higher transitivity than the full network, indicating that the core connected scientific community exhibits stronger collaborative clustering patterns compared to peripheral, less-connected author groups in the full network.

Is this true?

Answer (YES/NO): NO